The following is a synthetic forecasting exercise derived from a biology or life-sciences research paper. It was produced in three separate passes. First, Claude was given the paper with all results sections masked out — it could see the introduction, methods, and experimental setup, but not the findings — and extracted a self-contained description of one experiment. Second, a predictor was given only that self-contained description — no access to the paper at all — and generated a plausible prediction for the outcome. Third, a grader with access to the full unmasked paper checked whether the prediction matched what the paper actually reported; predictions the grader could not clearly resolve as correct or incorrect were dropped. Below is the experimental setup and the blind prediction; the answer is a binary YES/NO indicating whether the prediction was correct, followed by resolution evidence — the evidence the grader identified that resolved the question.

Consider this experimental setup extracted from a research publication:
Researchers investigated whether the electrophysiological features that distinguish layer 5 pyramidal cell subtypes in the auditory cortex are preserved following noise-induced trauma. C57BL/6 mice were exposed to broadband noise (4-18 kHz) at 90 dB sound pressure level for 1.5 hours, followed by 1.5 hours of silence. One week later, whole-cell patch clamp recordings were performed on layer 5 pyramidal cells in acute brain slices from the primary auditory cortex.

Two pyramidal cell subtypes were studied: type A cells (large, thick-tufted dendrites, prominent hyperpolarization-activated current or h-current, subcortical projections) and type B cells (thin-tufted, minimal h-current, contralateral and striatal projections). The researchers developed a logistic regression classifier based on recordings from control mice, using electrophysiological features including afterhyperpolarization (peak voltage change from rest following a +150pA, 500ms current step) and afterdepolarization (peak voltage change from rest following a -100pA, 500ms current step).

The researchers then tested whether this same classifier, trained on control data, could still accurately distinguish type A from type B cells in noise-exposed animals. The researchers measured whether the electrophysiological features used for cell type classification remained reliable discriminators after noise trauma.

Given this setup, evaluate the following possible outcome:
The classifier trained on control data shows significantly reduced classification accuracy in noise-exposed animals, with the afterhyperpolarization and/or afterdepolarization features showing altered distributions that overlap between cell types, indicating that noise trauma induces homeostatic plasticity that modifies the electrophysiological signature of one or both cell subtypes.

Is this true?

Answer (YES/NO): NO